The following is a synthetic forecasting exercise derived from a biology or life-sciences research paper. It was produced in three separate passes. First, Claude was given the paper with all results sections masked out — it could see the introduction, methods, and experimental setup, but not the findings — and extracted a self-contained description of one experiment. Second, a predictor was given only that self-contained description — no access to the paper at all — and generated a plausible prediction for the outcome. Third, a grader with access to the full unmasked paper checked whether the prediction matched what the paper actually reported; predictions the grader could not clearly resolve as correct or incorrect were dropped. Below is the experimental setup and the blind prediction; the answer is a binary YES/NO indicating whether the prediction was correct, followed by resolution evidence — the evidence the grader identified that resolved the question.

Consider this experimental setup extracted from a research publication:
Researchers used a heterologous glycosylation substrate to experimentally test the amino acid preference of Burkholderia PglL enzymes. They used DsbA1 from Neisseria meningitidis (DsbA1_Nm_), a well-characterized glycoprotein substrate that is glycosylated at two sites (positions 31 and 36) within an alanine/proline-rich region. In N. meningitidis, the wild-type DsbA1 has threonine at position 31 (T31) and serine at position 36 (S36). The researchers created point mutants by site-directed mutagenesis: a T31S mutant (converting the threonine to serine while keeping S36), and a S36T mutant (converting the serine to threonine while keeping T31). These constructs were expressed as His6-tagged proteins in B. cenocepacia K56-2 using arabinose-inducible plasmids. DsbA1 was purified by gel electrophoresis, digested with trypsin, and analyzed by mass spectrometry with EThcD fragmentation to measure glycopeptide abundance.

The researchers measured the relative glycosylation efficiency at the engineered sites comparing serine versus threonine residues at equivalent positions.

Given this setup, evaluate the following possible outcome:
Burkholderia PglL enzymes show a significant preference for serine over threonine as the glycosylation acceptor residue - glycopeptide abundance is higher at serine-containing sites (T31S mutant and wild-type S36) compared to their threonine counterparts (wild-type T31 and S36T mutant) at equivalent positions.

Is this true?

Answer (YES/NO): YES